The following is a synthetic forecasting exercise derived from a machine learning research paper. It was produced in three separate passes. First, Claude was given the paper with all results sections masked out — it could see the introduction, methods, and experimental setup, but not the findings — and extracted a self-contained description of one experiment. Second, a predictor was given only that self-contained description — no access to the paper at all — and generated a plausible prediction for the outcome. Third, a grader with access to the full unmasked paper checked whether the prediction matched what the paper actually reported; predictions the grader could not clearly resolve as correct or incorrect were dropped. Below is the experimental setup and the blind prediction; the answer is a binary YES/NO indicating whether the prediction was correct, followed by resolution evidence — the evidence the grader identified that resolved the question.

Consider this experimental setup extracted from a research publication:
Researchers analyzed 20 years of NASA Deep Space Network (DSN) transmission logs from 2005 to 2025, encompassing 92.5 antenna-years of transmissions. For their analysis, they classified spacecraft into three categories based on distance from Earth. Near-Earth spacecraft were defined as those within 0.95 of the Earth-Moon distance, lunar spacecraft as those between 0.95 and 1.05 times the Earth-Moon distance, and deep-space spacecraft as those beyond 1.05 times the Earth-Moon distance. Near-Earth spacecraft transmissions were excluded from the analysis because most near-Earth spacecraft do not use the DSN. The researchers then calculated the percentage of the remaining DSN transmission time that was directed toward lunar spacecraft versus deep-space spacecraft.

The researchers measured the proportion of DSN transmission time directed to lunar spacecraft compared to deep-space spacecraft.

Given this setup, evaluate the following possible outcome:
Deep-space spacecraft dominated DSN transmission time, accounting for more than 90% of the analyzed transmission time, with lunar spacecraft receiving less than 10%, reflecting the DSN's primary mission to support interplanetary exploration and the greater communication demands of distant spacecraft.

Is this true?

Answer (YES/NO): YES